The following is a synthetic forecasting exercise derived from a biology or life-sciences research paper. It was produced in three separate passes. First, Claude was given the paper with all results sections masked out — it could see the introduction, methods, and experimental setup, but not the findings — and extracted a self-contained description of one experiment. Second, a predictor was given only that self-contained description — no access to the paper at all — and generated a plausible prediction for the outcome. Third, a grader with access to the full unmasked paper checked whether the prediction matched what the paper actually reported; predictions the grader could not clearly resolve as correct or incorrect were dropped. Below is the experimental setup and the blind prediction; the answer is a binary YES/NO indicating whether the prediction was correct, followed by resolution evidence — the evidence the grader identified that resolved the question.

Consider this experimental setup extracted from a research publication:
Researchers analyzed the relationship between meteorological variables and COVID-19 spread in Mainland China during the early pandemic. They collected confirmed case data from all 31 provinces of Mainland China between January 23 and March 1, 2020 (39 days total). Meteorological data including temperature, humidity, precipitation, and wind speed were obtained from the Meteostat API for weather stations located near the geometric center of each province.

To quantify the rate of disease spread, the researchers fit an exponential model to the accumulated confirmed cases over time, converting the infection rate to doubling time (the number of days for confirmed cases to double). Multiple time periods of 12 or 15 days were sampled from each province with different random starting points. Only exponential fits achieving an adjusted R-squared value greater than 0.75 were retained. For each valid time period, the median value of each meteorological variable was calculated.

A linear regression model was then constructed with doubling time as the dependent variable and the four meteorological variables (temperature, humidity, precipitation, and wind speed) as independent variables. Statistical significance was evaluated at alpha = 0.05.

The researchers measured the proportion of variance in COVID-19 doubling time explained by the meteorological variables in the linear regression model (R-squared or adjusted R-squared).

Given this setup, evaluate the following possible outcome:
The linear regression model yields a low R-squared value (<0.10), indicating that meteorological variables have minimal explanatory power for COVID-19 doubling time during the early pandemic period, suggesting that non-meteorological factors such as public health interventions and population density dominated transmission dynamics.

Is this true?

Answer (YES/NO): NO